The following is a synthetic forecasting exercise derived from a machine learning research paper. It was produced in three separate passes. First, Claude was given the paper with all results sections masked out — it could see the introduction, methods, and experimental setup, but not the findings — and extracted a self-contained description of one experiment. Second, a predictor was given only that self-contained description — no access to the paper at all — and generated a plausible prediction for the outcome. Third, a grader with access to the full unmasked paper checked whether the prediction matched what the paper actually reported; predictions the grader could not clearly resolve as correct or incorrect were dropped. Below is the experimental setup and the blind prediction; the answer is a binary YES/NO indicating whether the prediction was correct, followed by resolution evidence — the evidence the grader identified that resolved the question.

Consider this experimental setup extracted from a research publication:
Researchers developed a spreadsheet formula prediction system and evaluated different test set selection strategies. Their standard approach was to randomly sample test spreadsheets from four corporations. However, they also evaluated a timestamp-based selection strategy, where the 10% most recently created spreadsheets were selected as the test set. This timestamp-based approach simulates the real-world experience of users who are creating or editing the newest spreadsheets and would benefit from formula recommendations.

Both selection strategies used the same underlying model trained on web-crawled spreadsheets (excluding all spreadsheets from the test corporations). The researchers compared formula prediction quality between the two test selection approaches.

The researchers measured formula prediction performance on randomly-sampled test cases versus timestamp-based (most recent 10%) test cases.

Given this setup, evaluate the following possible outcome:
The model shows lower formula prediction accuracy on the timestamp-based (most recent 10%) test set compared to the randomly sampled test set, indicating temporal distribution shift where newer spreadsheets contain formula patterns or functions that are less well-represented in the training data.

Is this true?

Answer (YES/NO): NO